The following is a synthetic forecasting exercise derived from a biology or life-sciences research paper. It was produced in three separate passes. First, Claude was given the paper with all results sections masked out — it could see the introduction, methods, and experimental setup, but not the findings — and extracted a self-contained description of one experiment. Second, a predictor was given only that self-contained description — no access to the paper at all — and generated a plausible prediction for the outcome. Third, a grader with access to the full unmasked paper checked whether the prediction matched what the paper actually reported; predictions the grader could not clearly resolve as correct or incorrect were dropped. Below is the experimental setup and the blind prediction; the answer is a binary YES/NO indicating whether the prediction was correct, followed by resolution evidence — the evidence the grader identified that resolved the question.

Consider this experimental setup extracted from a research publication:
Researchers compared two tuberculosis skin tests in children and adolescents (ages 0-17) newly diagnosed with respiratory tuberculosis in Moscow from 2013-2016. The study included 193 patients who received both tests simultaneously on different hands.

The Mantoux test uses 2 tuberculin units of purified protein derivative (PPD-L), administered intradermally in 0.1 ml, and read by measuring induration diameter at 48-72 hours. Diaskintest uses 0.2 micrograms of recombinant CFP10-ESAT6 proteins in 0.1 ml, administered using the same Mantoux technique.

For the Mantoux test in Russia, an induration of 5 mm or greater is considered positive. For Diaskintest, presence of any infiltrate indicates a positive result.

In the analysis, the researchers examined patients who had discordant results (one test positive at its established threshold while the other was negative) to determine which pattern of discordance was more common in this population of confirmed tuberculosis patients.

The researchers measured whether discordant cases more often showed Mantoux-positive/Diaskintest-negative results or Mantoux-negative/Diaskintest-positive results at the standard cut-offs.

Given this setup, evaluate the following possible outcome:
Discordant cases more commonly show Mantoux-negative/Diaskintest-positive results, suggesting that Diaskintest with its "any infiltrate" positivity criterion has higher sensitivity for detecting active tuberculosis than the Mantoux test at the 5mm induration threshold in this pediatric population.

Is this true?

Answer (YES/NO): NO